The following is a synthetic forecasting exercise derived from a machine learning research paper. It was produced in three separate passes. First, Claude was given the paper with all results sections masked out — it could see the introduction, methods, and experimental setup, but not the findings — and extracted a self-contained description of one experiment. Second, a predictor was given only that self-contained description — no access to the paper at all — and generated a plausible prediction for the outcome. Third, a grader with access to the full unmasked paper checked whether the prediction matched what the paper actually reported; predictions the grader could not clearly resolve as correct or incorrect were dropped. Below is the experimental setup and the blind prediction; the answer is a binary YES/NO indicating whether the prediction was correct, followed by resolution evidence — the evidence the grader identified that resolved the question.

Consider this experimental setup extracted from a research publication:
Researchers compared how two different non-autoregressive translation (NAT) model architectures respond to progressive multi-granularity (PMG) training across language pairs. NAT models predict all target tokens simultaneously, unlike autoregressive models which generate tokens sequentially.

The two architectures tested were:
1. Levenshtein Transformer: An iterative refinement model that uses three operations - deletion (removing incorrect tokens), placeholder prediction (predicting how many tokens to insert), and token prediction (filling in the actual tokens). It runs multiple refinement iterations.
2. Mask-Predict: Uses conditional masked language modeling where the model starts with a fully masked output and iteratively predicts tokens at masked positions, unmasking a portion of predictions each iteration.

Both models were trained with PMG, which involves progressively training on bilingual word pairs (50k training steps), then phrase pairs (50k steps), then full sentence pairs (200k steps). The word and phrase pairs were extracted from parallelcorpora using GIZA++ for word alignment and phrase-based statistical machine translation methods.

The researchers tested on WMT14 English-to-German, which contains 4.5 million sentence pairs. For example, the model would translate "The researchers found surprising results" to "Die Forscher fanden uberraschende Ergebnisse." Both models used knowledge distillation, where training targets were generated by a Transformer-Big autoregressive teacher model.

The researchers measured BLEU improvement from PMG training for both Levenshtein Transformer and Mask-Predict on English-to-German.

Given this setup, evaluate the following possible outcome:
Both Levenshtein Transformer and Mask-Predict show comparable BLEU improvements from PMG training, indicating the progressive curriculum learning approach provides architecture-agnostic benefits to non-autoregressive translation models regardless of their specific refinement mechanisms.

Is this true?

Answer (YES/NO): NO